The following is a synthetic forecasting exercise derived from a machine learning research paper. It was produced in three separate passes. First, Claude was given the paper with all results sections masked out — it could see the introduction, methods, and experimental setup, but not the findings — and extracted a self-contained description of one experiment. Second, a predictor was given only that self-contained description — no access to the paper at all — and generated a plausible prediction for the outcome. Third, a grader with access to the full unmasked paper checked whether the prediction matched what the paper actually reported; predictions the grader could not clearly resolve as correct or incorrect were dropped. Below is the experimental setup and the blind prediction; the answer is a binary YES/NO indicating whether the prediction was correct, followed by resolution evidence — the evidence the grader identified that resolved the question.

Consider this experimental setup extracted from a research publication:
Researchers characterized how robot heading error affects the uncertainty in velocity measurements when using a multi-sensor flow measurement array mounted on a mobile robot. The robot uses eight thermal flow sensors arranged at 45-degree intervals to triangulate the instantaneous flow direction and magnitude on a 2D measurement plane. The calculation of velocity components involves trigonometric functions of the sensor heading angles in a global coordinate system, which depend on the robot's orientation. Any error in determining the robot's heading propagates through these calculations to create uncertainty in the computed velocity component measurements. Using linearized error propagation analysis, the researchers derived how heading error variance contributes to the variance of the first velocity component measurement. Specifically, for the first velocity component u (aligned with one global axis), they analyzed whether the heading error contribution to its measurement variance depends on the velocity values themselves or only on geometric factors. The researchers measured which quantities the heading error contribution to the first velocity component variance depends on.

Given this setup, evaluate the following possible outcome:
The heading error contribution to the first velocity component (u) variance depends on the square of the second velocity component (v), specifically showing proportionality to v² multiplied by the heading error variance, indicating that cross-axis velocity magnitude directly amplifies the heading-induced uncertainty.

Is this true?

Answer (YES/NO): YES